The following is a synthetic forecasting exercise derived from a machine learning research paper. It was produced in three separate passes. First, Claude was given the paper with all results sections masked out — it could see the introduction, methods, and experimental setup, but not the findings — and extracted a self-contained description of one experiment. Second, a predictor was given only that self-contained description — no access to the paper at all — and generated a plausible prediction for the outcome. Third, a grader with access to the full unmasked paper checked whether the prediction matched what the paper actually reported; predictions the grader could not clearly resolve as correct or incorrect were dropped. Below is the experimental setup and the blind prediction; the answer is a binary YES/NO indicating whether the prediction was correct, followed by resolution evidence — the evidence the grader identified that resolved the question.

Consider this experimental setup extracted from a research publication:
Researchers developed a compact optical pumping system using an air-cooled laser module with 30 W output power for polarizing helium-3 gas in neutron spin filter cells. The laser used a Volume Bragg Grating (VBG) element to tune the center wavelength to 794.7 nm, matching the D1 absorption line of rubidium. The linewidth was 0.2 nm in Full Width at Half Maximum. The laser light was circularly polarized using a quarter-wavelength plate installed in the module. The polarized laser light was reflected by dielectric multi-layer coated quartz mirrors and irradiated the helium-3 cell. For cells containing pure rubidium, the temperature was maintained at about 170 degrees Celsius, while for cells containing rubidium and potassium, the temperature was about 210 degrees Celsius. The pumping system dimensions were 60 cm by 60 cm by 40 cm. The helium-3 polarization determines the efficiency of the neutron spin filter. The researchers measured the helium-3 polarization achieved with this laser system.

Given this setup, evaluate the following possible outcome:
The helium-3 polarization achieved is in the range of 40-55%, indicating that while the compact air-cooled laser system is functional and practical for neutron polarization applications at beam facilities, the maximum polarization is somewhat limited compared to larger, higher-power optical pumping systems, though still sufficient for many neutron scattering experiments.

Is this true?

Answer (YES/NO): NO